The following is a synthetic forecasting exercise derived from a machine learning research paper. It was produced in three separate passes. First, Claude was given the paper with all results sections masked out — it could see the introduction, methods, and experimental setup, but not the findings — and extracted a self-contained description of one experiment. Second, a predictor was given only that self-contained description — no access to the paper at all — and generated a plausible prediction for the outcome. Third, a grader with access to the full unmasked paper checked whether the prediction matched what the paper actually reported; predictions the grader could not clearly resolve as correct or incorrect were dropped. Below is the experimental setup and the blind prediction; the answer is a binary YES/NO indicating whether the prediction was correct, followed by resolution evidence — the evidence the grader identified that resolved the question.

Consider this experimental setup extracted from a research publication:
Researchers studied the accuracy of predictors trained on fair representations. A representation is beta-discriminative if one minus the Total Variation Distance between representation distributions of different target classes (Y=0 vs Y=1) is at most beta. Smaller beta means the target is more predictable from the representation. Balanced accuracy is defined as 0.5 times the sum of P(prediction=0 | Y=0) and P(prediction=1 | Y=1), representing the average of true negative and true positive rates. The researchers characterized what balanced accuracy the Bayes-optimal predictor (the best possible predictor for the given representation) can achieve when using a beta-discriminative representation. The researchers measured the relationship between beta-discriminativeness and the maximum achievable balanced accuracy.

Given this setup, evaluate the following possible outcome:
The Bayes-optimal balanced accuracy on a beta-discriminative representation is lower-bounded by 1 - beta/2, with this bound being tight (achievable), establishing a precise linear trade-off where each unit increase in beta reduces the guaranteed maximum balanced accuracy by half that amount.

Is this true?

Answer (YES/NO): YES